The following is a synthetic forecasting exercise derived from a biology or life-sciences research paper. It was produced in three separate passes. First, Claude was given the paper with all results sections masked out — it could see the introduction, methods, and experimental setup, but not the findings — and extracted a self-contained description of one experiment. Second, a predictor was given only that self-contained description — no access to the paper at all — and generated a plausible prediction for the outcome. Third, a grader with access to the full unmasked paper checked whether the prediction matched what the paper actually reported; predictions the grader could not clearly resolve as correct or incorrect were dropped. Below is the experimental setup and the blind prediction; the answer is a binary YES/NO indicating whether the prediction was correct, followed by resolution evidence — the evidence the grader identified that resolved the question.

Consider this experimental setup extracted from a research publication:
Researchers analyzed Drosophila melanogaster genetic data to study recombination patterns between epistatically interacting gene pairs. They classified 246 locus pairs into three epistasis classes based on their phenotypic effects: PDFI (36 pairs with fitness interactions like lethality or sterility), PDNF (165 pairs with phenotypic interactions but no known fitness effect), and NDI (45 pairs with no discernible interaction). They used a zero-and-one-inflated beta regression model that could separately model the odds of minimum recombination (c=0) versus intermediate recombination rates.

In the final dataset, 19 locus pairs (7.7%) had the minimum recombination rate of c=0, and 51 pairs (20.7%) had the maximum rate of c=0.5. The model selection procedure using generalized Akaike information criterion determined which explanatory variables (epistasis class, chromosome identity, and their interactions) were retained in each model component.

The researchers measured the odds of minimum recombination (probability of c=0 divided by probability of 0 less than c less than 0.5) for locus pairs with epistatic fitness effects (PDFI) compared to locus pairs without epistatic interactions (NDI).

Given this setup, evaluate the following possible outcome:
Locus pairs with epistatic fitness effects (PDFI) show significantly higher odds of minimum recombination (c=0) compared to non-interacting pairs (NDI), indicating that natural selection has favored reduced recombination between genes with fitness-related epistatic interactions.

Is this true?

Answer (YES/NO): NO